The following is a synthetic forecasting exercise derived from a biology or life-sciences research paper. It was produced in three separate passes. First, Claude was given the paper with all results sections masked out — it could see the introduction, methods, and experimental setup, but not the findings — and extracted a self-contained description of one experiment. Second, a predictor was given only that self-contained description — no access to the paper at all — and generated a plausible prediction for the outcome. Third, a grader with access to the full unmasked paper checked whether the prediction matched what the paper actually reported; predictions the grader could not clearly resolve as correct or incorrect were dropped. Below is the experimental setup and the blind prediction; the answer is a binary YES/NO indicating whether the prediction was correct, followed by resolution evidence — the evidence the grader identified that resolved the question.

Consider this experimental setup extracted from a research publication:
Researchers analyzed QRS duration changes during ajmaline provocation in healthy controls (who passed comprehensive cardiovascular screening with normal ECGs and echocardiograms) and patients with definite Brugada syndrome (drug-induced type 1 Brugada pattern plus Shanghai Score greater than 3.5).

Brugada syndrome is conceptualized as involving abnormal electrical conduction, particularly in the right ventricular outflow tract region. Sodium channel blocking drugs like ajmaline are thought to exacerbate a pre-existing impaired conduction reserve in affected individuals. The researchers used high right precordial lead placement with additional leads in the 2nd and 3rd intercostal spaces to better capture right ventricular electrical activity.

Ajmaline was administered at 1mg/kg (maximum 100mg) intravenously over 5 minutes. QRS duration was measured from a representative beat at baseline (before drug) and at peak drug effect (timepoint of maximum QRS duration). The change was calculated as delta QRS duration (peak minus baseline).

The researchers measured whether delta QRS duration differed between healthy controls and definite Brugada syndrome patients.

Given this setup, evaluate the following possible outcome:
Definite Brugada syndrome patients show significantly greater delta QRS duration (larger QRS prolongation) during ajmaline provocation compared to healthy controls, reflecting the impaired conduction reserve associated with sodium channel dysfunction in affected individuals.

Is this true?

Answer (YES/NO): YES